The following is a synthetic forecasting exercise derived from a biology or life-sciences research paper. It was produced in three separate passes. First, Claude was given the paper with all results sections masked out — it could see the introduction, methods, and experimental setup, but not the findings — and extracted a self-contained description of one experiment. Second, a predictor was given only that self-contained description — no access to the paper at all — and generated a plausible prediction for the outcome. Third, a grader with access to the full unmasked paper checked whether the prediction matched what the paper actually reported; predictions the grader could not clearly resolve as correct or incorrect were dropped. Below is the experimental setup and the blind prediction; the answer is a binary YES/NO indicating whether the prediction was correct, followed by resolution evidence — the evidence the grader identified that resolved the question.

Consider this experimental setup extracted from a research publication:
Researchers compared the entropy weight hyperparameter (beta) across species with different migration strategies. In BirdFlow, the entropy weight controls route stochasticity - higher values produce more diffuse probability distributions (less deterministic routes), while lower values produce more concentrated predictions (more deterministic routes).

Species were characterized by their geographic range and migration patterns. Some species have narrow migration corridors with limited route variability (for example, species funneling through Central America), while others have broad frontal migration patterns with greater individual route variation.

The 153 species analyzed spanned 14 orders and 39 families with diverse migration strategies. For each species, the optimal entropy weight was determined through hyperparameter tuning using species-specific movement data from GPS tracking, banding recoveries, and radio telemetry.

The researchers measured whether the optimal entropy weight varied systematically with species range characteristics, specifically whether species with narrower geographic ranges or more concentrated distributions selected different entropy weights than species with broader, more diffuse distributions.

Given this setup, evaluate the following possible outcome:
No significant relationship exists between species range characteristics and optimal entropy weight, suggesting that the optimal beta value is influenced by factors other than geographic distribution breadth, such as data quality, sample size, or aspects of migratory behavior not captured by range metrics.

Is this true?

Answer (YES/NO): YES